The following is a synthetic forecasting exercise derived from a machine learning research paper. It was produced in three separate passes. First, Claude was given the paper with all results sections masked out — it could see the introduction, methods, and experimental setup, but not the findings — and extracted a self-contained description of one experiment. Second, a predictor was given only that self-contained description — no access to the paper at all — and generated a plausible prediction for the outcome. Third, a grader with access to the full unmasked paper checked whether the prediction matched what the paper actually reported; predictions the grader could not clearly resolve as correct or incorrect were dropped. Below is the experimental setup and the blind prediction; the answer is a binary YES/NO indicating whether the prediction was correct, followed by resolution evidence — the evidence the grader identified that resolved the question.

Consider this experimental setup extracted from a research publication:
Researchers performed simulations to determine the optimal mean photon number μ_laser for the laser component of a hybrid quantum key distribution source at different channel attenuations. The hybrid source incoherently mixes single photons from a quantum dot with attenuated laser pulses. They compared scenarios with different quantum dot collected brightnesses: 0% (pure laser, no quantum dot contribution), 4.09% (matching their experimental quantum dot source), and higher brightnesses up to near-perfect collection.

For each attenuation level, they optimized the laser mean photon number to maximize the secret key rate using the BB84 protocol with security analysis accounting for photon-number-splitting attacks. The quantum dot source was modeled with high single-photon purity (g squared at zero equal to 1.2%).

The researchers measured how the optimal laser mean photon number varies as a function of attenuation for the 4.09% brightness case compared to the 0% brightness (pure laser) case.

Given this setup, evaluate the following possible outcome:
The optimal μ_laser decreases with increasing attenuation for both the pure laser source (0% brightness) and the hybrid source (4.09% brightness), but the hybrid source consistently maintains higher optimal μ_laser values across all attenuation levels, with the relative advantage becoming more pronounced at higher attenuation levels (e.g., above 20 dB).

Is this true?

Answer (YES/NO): NO